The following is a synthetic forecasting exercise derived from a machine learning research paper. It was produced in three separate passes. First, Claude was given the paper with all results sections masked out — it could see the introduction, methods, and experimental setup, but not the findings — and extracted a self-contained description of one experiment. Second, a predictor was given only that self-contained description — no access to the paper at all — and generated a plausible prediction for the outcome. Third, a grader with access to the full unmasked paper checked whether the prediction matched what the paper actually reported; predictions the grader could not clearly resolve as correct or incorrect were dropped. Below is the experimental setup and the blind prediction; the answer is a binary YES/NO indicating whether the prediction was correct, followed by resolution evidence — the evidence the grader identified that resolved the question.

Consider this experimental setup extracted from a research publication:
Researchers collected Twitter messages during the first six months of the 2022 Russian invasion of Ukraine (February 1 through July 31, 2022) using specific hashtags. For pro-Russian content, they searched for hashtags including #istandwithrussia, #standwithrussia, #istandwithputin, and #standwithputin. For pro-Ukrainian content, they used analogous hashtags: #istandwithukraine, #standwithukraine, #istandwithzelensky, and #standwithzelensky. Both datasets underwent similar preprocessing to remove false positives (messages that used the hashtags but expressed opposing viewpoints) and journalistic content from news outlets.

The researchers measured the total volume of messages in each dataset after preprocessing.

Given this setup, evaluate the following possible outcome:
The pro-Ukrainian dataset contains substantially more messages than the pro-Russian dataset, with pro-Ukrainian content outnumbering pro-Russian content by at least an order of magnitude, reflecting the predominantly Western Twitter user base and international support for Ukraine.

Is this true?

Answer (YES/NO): YES